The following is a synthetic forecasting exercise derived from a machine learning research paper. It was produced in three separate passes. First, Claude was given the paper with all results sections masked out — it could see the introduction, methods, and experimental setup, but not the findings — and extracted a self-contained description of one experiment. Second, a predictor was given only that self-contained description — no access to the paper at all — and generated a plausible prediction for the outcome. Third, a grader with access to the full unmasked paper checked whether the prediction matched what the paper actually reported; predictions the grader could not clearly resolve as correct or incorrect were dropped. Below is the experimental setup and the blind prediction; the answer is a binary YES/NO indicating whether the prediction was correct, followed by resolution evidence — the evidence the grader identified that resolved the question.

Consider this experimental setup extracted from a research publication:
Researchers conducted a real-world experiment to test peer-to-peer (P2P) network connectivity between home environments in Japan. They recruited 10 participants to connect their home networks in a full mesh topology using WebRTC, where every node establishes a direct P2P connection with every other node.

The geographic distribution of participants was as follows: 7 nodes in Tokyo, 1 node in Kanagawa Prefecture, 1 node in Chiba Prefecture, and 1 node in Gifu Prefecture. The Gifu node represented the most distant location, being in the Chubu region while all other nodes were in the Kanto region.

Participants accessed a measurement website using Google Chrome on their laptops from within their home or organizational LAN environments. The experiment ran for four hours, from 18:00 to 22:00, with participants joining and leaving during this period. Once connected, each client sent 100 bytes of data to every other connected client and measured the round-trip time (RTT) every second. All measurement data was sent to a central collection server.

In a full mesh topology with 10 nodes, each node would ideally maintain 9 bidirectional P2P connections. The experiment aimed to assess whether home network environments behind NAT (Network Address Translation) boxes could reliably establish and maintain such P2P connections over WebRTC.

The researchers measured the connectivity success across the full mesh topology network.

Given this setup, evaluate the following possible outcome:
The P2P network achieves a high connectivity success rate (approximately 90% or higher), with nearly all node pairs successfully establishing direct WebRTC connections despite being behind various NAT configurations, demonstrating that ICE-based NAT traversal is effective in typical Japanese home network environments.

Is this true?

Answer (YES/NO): NO